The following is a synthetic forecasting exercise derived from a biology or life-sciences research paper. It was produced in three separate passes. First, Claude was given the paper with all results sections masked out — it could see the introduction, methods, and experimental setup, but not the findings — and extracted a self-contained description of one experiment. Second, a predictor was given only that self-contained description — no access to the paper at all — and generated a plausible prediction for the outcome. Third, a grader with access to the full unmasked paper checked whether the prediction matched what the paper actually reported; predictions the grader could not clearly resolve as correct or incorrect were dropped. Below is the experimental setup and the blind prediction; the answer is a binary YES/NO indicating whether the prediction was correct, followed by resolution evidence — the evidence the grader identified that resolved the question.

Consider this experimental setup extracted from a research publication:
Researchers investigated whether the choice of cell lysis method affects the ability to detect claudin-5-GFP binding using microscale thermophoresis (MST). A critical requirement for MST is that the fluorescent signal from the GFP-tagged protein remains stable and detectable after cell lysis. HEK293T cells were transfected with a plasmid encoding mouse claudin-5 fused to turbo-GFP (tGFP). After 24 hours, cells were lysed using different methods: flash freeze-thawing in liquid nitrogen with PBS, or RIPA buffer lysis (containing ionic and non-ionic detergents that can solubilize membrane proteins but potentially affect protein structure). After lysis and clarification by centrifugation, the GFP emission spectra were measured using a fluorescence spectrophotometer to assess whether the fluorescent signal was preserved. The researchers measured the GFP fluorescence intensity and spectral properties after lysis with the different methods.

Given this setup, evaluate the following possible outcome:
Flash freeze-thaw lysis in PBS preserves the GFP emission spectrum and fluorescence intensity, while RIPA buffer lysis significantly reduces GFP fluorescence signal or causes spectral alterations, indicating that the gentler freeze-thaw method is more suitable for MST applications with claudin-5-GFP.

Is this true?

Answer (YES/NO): NO